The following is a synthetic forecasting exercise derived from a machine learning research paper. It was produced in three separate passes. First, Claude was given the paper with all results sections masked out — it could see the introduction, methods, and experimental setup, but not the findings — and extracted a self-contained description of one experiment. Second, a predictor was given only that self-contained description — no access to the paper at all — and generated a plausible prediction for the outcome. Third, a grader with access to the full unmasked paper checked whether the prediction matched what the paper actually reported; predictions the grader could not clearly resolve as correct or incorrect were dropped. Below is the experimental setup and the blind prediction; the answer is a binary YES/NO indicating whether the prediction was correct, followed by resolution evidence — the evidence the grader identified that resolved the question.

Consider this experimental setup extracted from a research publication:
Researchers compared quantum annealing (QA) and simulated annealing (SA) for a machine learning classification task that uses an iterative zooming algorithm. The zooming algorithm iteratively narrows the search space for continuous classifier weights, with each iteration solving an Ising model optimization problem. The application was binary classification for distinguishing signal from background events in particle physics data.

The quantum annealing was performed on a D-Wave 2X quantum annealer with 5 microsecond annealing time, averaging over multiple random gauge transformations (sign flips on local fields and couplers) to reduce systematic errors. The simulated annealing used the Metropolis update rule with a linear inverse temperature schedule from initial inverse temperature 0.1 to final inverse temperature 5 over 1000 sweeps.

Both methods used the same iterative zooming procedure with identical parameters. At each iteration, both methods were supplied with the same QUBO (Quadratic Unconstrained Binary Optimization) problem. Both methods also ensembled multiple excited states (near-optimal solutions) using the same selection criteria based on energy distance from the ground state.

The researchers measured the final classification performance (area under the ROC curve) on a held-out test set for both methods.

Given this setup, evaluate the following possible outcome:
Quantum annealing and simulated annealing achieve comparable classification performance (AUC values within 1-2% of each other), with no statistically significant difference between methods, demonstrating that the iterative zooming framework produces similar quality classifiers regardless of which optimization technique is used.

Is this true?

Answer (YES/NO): YES